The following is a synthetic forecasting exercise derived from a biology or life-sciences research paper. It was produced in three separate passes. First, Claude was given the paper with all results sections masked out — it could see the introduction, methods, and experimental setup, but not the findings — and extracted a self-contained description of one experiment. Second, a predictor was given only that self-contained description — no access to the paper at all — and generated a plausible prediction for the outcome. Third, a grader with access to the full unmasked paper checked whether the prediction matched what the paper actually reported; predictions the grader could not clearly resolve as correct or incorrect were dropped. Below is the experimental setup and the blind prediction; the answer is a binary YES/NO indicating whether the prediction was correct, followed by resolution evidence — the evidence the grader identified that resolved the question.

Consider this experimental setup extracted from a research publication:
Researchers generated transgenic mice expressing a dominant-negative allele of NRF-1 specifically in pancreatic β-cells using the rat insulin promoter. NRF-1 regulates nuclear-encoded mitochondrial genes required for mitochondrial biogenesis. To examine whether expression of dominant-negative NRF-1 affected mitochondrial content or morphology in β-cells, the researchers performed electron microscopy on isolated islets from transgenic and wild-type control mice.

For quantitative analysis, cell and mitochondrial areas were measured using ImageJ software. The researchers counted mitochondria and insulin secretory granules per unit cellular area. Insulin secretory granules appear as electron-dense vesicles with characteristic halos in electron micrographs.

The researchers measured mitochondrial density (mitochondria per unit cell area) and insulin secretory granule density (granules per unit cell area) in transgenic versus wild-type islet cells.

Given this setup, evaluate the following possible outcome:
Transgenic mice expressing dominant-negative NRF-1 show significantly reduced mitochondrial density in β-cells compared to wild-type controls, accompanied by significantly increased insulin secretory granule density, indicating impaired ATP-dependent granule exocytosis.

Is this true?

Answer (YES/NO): NO